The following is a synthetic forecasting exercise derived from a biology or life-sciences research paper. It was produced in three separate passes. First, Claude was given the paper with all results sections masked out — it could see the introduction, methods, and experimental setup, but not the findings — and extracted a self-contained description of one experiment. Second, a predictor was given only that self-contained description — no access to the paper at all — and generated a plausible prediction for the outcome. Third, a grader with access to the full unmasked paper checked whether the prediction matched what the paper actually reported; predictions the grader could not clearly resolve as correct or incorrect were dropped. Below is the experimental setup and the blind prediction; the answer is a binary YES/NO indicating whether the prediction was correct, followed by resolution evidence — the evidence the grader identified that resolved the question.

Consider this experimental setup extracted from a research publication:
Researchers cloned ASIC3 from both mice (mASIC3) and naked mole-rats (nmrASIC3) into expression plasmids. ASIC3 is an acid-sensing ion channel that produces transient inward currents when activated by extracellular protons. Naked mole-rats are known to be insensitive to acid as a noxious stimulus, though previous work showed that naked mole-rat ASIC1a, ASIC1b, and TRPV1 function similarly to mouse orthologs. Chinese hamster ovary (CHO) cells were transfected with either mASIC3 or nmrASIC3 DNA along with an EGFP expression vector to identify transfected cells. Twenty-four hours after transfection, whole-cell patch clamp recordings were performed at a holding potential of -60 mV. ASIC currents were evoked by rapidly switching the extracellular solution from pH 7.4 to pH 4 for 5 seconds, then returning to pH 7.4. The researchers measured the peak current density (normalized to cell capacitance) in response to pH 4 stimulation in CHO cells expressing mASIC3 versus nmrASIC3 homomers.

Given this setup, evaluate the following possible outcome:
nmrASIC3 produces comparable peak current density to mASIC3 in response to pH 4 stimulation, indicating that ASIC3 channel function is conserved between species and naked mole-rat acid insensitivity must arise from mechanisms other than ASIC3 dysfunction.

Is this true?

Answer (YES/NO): NO